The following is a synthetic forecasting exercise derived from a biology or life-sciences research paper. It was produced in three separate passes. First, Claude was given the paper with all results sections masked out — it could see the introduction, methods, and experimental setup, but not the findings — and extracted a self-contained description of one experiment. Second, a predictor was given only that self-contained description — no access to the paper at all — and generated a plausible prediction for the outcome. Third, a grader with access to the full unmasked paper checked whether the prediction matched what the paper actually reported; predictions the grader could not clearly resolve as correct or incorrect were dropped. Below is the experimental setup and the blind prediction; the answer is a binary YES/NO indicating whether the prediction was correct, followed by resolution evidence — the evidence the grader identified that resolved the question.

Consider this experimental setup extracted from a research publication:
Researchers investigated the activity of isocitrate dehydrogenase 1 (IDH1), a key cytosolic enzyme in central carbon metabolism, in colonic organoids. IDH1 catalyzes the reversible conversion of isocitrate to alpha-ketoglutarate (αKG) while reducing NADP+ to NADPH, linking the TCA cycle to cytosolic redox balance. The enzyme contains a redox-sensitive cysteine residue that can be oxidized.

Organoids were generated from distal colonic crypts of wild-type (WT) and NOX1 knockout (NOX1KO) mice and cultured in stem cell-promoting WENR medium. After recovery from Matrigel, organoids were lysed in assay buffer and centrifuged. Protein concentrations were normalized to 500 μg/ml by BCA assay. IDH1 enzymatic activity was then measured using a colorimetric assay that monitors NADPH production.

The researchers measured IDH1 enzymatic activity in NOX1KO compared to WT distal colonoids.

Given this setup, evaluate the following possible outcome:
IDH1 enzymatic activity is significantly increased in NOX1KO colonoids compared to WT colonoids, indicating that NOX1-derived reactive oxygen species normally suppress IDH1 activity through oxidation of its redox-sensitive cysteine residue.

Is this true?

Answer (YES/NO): YES